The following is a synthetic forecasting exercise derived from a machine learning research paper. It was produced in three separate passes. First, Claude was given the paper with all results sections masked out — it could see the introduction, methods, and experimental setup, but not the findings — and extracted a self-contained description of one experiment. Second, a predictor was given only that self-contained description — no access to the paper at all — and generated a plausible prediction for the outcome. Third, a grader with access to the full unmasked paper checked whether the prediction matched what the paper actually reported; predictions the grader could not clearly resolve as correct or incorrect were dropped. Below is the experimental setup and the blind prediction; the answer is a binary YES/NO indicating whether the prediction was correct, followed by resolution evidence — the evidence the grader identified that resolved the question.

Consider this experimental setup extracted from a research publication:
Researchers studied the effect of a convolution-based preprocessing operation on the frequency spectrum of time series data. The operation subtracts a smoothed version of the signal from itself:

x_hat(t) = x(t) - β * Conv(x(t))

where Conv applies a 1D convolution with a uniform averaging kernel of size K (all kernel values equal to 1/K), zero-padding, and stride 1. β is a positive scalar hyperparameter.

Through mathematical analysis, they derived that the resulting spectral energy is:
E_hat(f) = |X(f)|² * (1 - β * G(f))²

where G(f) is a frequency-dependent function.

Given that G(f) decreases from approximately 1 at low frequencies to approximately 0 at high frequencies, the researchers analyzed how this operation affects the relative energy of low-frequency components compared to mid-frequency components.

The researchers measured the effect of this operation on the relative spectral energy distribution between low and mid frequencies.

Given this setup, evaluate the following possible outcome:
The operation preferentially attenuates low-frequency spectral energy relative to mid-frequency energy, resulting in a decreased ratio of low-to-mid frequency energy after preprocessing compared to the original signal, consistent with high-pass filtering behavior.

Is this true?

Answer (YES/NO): YES